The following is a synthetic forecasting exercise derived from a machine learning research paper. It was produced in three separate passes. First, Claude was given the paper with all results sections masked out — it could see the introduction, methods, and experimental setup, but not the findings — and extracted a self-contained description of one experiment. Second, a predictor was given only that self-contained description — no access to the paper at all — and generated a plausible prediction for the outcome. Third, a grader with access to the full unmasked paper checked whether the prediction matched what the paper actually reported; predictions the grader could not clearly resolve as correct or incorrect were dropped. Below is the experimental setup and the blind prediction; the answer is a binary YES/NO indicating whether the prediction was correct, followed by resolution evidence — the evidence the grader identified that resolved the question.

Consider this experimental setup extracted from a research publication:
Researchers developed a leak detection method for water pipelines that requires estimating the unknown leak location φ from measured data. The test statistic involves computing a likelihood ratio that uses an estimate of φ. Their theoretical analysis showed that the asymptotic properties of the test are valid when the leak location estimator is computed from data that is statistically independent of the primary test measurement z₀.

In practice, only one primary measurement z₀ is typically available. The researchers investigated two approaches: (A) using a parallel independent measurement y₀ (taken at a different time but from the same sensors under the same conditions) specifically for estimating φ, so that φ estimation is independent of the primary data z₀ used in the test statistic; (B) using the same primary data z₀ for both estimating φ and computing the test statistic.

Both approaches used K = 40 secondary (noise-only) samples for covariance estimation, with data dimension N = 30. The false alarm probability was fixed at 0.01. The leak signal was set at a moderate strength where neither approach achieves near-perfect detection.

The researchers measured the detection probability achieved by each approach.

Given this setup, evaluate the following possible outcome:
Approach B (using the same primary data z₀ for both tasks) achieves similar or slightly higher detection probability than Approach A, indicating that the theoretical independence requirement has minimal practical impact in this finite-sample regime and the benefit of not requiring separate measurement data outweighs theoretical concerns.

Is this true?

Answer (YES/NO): NO